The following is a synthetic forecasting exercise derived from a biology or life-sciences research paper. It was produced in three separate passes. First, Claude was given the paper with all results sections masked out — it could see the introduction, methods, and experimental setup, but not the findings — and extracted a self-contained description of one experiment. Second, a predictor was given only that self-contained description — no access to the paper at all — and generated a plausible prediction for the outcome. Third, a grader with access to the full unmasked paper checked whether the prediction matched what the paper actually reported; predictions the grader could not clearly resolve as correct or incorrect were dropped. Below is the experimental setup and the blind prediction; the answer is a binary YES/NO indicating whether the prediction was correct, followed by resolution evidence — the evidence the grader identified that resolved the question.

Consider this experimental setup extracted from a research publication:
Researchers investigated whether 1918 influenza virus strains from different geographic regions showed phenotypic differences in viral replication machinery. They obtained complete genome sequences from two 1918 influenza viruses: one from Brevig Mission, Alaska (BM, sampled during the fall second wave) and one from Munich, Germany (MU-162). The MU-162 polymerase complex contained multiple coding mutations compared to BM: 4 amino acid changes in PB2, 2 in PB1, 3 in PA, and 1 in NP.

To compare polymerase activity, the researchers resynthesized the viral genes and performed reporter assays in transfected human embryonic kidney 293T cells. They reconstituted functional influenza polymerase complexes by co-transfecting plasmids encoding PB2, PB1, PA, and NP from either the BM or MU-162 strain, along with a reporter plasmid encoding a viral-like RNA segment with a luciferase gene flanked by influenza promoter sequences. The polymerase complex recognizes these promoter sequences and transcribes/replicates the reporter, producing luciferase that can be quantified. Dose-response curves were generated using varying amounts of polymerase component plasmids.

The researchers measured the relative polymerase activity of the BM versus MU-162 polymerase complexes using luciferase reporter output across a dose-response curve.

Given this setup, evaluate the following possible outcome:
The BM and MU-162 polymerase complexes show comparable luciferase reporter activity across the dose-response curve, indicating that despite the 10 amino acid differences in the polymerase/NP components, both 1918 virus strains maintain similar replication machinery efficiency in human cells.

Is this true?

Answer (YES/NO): NO